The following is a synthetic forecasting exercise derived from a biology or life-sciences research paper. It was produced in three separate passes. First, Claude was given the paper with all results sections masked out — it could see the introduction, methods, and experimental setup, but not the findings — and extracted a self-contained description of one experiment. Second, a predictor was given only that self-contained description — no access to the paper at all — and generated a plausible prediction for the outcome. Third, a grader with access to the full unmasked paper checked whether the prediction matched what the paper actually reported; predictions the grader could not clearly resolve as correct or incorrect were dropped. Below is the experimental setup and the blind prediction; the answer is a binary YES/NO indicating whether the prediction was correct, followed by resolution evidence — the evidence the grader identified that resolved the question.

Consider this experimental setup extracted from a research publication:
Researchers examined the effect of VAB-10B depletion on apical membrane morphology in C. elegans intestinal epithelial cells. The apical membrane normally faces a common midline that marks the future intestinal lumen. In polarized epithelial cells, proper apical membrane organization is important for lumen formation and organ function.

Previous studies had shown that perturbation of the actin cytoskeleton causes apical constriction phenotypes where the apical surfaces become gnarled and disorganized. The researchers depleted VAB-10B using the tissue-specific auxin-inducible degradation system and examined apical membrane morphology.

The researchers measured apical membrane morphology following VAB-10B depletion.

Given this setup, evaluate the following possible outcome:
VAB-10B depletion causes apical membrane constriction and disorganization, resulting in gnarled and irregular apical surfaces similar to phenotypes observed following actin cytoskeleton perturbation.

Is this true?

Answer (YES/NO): YES